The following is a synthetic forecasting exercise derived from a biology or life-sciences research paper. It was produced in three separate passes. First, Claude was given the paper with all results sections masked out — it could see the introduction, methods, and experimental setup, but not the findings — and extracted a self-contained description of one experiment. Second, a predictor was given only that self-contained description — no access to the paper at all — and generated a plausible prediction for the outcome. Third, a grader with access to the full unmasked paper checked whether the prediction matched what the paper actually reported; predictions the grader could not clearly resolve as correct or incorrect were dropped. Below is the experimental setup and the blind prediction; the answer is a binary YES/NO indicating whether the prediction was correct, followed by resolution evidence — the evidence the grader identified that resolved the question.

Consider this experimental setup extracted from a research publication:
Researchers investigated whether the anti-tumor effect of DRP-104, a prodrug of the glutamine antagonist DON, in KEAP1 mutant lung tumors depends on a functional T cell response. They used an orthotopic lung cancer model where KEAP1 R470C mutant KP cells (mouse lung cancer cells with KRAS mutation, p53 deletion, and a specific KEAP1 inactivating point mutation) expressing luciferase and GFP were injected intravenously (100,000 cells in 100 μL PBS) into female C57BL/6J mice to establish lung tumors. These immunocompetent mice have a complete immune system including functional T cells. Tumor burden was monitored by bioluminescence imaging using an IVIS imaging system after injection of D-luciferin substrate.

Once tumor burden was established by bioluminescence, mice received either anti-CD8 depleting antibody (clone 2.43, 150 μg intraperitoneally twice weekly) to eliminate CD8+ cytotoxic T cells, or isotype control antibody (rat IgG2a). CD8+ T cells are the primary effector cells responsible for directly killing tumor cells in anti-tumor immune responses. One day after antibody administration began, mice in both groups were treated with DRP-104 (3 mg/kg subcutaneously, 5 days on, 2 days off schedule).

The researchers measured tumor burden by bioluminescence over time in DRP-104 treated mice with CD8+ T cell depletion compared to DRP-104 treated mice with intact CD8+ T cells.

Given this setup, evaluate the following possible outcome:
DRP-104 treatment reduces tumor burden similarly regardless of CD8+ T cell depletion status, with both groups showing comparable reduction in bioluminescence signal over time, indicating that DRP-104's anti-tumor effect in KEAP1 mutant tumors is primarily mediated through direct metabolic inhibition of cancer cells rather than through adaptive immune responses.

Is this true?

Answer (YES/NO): NO